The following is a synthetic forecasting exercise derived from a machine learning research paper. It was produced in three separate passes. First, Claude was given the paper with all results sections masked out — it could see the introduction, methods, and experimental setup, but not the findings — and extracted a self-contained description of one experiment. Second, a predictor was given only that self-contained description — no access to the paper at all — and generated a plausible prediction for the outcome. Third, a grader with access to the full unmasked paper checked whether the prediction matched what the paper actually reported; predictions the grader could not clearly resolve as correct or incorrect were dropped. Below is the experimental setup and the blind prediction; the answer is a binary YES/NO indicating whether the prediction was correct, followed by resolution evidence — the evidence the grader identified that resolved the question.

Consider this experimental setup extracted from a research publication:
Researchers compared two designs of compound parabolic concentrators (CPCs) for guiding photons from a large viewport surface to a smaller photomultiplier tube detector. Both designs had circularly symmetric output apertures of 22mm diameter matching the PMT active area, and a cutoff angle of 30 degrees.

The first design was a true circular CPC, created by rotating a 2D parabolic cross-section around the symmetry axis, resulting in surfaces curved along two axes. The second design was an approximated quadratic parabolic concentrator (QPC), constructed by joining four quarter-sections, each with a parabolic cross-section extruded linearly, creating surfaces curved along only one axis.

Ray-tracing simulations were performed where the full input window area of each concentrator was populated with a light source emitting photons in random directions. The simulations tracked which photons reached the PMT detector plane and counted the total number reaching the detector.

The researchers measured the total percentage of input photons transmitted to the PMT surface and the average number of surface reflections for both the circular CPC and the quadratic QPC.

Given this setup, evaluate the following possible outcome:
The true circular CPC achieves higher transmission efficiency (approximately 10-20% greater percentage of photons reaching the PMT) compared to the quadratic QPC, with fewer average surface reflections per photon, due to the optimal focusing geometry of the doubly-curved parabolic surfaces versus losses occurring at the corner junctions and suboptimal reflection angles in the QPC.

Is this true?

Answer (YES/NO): NO